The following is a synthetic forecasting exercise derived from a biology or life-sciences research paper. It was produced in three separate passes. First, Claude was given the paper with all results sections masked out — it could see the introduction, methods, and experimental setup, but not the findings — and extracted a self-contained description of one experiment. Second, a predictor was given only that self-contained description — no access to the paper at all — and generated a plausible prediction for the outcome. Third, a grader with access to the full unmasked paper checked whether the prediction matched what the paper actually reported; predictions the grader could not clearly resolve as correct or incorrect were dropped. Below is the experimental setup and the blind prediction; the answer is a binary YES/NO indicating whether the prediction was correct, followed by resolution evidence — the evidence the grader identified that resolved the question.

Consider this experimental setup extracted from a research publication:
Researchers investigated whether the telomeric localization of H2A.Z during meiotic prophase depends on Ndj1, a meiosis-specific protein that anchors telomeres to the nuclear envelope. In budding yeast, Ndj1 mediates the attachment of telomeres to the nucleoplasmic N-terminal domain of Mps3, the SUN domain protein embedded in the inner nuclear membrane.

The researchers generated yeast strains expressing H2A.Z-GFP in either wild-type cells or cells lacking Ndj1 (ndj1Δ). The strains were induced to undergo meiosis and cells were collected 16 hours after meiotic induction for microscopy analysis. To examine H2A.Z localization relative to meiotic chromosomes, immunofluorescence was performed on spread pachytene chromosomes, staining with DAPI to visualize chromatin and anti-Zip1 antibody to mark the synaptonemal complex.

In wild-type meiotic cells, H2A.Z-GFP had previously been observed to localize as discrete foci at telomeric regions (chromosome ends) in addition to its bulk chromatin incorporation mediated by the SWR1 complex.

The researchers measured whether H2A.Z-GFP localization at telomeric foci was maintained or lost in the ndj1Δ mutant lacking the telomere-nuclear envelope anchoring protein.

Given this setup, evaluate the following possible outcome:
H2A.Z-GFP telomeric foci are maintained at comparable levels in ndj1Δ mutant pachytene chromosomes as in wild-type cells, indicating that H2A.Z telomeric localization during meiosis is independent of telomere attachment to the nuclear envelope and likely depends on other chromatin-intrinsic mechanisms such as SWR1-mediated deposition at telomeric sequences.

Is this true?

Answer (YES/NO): NO